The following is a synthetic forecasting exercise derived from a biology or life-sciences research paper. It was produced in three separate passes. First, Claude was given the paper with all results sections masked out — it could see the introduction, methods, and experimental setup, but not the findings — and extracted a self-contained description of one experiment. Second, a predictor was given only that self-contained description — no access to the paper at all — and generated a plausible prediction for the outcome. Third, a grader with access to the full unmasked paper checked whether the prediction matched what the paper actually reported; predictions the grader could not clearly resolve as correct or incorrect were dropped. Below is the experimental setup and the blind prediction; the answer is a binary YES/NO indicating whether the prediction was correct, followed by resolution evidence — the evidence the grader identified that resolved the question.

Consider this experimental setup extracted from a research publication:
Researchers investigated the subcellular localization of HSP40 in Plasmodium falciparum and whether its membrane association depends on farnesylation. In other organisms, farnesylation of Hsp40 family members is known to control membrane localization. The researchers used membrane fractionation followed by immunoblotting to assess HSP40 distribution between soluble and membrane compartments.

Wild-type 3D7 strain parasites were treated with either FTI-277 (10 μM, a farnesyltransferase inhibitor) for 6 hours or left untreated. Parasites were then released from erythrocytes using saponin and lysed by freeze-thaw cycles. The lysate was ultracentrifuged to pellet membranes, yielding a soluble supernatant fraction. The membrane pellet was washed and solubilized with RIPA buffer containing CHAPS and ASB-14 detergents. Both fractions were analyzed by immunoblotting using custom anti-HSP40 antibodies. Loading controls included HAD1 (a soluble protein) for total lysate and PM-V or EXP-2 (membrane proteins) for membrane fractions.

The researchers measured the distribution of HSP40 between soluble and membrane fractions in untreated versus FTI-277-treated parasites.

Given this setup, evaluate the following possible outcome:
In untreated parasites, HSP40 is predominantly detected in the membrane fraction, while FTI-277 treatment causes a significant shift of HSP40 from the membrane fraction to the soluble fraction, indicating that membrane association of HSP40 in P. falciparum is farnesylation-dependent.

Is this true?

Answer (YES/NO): NO